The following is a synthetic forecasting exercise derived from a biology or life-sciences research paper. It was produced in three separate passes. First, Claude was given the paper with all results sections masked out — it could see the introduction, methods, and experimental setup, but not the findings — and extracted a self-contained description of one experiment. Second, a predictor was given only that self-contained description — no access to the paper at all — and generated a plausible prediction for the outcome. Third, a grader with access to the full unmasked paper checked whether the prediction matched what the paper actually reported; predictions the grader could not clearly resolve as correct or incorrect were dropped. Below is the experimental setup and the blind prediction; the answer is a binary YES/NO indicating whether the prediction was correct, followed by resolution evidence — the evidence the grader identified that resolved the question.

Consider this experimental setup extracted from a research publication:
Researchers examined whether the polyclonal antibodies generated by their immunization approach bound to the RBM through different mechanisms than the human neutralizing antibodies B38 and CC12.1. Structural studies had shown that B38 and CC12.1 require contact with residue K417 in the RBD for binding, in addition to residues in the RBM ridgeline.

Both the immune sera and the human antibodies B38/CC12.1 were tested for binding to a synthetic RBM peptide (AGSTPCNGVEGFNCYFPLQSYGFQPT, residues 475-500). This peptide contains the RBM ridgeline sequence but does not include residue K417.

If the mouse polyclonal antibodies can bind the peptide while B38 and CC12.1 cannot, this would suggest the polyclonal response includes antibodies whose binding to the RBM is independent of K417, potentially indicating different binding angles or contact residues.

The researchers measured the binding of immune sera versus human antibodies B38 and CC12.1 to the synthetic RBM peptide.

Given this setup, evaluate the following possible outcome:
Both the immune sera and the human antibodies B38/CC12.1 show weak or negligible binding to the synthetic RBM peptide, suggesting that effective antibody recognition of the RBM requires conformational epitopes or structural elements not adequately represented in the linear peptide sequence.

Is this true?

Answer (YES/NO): NO